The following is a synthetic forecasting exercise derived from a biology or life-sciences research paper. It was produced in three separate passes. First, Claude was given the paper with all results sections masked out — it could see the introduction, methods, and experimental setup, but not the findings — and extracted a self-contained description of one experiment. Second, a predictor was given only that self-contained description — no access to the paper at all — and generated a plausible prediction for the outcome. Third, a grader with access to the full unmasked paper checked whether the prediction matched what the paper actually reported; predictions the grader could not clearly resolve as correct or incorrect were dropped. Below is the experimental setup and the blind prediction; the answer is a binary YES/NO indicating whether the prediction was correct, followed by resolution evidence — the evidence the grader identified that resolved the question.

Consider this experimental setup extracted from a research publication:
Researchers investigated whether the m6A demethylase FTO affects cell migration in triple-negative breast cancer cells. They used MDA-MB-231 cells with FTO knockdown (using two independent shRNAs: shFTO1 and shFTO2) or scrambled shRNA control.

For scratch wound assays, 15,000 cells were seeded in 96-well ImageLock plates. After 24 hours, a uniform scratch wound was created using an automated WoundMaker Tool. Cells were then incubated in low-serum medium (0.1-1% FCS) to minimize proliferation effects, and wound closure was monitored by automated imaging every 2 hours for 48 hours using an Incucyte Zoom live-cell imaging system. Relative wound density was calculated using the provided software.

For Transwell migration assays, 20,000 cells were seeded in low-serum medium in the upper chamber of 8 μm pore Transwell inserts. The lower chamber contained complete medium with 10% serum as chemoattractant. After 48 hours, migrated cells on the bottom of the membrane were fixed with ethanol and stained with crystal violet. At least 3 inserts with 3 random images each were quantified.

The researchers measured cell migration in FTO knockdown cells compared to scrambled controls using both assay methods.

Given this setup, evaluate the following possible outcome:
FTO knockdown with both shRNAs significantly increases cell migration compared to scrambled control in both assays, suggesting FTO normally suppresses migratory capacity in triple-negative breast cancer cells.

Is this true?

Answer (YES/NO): NO